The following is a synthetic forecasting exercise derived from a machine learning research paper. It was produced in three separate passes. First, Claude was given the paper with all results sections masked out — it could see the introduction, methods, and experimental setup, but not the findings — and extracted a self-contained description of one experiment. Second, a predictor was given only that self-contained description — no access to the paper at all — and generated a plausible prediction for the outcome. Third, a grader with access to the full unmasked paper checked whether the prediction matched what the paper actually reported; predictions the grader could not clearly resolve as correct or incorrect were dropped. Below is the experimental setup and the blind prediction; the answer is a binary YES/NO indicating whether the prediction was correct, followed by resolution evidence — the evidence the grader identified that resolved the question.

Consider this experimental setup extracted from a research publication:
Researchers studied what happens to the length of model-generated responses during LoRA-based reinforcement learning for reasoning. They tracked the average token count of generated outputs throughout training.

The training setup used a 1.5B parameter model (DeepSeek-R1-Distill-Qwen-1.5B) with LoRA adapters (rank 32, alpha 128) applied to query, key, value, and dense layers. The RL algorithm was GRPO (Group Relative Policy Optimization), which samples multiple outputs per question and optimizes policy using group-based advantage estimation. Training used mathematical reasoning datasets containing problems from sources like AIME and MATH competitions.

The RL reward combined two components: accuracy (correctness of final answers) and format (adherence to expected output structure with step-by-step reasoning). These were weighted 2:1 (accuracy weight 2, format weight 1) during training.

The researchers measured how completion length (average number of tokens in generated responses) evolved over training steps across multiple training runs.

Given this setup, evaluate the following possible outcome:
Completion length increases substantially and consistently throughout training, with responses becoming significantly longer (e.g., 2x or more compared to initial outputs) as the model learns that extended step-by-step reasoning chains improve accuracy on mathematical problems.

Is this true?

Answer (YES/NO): NO